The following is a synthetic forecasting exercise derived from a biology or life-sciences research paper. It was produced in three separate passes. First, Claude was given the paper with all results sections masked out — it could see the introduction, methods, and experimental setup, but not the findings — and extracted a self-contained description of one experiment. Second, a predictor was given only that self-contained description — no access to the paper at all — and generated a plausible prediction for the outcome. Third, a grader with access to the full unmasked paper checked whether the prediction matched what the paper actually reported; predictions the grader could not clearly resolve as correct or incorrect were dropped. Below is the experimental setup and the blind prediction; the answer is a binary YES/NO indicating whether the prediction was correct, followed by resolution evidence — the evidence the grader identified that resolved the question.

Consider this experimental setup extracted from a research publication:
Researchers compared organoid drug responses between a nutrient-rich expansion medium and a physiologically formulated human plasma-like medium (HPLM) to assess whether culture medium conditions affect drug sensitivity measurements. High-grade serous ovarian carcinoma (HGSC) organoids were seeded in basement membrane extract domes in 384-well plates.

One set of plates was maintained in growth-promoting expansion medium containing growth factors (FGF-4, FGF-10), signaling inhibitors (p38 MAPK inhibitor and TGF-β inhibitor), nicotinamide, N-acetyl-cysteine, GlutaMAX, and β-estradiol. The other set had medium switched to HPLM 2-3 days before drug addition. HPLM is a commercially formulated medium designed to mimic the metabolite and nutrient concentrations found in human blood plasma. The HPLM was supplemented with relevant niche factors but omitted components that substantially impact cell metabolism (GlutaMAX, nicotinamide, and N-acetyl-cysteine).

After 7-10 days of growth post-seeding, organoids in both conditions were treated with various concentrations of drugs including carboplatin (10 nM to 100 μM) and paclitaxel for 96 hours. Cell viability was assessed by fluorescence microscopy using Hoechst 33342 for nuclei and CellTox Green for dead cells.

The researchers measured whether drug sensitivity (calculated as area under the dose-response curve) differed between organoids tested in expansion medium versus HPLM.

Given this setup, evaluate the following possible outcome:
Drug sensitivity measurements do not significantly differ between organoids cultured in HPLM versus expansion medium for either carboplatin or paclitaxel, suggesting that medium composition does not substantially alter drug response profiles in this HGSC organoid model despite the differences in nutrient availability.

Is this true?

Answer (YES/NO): NO